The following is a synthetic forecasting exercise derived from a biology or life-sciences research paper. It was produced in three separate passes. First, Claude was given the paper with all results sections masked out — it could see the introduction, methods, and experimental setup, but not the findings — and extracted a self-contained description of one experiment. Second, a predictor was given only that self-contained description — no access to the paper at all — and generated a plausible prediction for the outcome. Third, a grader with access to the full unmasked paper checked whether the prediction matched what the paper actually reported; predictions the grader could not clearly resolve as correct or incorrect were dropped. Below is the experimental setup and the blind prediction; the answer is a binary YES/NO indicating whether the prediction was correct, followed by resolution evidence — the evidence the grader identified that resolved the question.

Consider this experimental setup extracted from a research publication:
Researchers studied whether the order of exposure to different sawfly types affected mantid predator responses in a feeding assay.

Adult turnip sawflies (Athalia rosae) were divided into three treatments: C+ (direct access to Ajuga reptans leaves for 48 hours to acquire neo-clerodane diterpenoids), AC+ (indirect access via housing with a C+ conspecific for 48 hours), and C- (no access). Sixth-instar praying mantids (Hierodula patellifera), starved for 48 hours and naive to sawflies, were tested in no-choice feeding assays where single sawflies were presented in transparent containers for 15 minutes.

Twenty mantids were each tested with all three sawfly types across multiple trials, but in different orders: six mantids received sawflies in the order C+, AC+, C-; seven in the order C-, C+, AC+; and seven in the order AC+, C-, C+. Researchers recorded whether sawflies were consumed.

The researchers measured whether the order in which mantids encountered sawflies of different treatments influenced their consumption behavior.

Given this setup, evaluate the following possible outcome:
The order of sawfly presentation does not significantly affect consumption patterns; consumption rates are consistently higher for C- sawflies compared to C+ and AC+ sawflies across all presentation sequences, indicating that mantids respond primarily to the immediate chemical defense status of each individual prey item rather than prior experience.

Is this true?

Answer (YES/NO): YES